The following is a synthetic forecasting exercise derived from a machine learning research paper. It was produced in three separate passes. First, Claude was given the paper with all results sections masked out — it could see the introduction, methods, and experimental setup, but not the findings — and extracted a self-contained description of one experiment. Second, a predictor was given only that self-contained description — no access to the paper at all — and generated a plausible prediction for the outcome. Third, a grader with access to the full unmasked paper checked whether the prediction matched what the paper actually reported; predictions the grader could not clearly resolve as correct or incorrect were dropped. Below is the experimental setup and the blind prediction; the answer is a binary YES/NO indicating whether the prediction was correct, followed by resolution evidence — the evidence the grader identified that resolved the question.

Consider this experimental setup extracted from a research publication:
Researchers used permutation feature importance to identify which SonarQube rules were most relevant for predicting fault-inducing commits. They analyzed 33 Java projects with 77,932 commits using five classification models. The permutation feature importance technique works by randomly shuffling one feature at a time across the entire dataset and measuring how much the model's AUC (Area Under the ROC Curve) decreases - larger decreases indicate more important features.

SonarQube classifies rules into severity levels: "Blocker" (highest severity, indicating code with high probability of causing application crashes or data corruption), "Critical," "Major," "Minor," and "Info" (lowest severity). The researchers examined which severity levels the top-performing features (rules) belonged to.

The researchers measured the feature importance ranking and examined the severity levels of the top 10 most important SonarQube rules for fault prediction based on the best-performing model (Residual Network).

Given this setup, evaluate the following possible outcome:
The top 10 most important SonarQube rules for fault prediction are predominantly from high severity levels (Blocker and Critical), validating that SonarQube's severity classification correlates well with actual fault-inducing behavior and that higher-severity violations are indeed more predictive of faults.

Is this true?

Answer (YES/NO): NO